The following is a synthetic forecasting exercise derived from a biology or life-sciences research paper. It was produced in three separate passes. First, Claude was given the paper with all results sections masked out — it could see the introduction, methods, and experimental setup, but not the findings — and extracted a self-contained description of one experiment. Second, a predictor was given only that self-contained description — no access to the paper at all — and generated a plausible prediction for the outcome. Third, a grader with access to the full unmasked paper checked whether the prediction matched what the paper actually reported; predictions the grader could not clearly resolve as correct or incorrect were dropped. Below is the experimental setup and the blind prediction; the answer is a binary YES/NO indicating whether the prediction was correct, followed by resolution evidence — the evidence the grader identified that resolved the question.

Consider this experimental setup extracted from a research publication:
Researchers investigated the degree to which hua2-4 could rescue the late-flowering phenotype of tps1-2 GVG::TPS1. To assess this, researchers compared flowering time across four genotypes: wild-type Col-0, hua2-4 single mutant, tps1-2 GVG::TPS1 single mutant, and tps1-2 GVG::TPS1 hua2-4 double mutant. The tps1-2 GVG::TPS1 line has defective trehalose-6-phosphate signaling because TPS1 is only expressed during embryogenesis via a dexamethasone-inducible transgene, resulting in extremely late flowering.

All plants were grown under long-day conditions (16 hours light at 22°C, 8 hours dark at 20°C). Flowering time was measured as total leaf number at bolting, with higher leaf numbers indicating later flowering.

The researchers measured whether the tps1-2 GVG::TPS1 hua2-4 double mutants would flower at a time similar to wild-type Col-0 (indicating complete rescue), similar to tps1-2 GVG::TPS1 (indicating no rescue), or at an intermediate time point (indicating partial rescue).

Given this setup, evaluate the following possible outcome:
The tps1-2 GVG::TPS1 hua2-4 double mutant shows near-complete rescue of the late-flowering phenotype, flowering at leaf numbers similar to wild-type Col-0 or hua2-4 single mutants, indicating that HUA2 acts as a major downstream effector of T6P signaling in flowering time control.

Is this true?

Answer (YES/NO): NO